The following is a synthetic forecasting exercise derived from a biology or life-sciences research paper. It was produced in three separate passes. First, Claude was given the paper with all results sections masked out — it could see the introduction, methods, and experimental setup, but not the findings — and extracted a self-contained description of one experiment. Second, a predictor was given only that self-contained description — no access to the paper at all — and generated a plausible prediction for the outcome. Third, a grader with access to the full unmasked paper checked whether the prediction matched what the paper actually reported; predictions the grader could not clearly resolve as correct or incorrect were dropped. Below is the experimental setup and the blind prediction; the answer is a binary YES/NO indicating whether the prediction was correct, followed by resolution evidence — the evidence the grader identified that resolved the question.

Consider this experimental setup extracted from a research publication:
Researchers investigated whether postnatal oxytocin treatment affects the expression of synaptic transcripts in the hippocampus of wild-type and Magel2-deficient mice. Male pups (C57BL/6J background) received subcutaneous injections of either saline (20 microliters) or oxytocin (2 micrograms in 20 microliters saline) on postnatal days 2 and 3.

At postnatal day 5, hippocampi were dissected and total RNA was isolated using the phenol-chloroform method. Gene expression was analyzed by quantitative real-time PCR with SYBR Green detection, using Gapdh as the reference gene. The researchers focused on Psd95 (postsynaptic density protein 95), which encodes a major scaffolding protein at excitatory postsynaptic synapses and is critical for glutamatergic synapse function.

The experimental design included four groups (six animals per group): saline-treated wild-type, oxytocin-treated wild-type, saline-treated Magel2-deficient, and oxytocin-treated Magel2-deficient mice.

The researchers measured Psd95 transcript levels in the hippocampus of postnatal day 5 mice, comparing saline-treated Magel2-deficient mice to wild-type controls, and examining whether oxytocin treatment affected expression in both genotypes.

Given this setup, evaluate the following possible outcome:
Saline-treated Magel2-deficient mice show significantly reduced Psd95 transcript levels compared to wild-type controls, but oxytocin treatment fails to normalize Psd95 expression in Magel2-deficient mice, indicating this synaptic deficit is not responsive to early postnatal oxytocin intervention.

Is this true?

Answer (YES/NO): NO